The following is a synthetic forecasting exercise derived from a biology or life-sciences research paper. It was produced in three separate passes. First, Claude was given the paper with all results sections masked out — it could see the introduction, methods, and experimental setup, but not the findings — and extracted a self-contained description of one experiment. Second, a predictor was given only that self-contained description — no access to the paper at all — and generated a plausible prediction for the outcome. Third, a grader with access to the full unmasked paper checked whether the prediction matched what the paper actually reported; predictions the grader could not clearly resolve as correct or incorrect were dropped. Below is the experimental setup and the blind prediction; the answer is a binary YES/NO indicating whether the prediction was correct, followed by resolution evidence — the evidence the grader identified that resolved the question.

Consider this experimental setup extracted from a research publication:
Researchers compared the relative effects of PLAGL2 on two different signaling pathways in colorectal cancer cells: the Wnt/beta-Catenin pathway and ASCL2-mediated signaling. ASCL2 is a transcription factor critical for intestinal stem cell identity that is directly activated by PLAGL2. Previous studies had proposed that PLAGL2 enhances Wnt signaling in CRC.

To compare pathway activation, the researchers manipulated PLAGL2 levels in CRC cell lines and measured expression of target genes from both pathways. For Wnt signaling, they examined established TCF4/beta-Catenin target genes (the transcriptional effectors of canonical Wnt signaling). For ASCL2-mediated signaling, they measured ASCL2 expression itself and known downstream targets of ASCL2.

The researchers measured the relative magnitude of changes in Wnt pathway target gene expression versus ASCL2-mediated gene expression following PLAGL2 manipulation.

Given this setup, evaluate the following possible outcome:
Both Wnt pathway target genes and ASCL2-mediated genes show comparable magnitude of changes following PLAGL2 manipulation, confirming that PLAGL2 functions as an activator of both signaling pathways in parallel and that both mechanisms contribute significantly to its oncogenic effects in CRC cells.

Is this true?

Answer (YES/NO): NO